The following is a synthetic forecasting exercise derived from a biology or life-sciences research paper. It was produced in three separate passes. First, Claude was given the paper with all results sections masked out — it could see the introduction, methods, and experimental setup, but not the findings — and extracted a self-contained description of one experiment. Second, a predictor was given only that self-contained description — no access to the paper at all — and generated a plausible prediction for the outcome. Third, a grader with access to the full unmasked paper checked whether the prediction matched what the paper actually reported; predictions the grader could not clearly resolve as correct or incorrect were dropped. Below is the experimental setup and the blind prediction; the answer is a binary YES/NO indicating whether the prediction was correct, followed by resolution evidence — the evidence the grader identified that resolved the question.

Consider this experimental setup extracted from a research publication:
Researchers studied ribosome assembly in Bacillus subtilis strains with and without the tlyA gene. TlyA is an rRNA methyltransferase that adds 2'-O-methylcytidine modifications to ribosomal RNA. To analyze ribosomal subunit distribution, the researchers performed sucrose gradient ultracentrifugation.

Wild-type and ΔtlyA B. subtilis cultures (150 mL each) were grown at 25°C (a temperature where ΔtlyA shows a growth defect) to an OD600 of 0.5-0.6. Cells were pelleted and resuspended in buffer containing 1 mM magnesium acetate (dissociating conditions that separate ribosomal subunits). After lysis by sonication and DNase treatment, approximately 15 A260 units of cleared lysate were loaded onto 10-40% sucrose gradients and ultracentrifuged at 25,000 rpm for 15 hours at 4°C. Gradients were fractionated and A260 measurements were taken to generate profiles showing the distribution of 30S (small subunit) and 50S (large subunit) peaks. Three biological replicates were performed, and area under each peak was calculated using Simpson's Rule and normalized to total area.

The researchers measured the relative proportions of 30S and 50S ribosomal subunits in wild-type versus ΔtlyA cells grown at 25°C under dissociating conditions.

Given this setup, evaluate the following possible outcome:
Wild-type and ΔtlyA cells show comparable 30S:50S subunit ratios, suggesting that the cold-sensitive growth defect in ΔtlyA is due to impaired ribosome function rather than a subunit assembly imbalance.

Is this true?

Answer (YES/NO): NO